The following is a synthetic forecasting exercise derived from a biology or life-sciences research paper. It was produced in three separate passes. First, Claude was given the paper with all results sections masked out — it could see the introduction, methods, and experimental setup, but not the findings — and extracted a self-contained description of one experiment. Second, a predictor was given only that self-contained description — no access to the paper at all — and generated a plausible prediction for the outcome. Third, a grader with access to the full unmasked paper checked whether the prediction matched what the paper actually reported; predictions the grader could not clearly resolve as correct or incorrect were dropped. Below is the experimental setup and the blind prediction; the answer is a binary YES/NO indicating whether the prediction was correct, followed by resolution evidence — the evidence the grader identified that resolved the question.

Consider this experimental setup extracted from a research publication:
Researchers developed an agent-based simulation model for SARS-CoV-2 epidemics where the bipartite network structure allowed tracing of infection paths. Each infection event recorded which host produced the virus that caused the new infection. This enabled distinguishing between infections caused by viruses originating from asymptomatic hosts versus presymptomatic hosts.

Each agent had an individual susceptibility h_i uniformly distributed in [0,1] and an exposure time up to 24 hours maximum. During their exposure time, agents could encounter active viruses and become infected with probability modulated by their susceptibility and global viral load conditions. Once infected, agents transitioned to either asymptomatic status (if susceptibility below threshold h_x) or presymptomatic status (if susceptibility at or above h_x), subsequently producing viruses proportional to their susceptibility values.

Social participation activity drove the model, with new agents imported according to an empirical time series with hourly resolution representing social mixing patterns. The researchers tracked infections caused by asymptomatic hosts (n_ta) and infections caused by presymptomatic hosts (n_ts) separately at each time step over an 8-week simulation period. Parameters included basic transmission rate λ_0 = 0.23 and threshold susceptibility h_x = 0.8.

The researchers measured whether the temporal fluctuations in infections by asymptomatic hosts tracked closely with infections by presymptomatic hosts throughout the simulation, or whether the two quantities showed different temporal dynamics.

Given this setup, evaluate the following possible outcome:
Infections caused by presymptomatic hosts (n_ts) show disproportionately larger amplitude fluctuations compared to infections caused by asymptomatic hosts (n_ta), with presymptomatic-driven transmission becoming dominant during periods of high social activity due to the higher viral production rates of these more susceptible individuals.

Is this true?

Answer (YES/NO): NO